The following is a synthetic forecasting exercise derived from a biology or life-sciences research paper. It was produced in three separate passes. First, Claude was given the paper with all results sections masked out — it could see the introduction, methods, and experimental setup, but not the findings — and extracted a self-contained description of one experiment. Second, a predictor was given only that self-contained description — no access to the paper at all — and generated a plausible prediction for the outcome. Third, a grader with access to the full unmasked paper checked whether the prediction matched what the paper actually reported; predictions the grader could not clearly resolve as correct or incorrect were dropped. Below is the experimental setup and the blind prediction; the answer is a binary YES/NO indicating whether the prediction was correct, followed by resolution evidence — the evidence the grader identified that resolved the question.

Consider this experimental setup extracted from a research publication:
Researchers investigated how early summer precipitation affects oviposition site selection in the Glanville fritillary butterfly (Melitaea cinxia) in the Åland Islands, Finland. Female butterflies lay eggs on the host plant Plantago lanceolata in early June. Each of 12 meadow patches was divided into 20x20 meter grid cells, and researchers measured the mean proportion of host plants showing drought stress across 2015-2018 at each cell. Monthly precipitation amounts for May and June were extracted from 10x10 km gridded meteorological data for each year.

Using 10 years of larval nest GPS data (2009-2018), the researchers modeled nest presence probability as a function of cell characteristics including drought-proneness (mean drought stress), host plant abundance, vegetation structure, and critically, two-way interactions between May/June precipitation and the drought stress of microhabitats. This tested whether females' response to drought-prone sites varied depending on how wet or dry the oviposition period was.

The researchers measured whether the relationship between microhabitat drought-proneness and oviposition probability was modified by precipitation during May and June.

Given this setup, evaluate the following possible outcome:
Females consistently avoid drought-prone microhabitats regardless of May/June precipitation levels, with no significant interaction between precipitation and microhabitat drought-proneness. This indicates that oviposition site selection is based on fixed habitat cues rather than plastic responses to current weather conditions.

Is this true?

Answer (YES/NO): NO